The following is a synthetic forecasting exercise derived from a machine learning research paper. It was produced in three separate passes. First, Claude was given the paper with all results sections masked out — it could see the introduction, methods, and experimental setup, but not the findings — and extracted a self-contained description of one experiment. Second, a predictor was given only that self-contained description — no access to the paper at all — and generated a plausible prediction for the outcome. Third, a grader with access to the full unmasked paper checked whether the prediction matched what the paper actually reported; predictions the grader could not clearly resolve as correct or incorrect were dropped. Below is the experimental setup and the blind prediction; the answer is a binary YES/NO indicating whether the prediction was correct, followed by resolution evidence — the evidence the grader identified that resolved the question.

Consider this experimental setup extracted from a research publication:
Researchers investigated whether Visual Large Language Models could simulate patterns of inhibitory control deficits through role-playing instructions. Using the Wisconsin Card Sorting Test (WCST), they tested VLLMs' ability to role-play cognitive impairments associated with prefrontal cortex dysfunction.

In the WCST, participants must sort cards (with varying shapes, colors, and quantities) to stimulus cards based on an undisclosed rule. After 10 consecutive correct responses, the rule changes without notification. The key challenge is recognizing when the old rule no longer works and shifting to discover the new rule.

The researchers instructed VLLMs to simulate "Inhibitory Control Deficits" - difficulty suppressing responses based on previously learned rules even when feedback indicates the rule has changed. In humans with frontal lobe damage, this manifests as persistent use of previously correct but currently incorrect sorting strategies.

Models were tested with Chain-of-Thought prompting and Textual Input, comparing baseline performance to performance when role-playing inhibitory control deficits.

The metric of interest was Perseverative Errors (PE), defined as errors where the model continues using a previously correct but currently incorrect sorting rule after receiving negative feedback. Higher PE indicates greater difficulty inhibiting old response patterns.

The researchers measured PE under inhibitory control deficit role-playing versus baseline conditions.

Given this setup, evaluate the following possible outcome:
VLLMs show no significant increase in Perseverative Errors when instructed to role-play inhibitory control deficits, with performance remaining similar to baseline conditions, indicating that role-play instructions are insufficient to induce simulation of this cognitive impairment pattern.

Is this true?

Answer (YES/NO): NO